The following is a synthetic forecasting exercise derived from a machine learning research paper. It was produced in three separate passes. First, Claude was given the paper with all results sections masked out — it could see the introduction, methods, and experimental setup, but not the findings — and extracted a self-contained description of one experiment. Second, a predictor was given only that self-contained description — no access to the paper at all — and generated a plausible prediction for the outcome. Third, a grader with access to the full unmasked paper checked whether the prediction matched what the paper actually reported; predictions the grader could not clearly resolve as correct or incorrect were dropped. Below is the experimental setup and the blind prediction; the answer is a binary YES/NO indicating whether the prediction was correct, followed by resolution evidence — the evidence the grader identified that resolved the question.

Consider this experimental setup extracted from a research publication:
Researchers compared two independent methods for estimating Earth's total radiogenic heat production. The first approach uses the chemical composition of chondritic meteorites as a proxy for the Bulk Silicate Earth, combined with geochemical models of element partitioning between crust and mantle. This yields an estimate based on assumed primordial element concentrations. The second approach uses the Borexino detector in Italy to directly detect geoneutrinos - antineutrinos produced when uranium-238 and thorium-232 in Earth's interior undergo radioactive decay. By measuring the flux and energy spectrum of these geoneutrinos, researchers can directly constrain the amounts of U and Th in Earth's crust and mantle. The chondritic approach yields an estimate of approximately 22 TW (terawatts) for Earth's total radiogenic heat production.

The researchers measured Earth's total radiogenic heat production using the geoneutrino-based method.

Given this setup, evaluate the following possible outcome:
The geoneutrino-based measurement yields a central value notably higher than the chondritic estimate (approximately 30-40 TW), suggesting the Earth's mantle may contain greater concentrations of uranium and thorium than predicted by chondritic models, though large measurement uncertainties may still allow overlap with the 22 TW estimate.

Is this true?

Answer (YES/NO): YES